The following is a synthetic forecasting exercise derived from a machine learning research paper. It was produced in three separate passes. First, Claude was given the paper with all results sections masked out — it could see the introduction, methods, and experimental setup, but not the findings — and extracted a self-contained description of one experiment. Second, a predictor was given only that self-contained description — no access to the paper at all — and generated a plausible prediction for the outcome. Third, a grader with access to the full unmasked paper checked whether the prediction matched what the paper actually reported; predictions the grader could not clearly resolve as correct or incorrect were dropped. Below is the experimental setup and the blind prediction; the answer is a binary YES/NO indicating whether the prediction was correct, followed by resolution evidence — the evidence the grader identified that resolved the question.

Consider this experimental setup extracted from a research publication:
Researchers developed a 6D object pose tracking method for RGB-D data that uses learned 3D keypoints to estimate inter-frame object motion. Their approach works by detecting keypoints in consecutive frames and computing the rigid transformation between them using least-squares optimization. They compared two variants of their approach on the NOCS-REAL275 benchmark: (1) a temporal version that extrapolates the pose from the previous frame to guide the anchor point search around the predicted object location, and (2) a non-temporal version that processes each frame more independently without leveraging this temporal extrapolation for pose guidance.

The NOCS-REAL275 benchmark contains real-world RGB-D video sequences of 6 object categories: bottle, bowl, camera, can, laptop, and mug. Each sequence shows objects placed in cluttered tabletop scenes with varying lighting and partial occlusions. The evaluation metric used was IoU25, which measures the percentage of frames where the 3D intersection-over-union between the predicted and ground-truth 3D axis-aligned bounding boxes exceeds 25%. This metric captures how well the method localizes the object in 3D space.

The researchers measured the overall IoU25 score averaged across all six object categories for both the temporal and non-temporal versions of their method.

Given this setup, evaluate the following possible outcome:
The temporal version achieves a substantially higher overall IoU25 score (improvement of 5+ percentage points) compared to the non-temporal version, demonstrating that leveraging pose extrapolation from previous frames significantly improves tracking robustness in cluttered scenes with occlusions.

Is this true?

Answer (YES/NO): NO